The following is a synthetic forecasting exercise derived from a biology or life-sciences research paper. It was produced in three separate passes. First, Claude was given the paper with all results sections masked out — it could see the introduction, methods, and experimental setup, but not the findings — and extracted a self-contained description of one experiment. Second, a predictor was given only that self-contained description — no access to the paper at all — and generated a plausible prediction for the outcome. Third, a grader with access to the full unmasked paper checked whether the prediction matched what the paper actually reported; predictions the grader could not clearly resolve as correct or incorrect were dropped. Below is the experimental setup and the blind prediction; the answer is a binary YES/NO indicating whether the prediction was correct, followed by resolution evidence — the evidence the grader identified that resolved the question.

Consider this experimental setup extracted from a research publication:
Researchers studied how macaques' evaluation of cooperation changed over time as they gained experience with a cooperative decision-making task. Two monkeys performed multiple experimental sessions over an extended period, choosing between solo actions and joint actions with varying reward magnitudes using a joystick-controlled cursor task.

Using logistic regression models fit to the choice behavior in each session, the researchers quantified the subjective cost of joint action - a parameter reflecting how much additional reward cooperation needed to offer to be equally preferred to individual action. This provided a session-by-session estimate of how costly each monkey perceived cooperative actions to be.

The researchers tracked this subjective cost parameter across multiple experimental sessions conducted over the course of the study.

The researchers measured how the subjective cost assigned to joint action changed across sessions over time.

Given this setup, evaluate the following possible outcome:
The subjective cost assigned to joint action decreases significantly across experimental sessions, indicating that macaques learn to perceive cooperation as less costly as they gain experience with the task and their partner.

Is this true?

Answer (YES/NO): YES